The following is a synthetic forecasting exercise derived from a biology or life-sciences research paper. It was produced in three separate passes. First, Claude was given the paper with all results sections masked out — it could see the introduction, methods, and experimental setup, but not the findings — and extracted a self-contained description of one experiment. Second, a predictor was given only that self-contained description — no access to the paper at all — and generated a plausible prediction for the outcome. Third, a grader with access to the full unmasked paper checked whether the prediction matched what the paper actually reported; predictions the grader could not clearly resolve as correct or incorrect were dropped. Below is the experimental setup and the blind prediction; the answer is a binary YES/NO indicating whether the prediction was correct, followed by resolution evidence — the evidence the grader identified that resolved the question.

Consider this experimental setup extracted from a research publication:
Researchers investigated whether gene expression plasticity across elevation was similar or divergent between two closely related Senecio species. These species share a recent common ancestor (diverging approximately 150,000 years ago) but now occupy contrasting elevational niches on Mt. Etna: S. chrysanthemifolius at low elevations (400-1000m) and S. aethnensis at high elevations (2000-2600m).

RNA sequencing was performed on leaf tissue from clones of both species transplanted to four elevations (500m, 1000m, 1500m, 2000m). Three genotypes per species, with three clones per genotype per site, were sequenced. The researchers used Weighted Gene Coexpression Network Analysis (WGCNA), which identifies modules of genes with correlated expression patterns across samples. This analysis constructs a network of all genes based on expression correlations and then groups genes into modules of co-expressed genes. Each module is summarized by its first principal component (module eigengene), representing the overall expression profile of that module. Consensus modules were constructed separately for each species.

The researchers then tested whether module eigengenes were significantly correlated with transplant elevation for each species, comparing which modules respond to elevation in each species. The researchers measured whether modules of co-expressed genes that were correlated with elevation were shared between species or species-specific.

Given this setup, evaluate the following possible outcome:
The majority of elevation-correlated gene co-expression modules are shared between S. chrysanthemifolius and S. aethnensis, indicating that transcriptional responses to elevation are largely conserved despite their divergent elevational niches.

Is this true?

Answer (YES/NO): NO